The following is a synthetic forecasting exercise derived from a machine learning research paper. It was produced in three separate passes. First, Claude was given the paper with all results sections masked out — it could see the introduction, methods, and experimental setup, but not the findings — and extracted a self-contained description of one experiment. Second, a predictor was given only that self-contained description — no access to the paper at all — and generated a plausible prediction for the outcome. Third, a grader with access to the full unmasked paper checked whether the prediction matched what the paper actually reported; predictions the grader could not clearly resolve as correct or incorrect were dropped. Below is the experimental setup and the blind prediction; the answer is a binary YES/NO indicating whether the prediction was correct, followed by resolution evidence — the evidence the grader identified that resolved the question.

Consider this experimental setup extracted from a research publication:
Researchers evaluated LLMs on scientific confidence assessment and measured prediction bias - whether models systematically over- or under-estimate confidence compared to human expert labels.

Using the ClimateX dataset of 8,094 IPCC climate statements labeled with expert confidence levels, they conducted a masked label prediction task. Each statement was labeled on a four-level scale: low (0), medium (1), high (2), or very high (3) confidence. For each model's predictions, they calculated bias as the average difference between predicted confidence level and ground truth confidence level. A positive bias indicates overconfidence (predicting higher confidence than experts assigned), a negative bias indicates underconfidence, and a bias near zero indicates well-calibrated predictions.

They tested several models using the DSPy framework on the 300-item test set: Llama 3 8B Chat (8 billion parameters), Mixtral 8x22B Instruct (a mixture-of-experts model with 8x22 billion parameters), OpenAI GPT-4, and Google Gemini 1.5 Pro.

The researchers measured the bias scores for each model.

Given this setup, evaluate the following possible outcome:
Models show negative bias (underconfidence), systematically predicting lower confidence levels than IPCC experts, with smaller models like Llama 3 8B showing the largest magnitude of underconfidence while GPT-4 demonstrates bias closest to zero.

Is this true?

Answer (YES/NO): NO